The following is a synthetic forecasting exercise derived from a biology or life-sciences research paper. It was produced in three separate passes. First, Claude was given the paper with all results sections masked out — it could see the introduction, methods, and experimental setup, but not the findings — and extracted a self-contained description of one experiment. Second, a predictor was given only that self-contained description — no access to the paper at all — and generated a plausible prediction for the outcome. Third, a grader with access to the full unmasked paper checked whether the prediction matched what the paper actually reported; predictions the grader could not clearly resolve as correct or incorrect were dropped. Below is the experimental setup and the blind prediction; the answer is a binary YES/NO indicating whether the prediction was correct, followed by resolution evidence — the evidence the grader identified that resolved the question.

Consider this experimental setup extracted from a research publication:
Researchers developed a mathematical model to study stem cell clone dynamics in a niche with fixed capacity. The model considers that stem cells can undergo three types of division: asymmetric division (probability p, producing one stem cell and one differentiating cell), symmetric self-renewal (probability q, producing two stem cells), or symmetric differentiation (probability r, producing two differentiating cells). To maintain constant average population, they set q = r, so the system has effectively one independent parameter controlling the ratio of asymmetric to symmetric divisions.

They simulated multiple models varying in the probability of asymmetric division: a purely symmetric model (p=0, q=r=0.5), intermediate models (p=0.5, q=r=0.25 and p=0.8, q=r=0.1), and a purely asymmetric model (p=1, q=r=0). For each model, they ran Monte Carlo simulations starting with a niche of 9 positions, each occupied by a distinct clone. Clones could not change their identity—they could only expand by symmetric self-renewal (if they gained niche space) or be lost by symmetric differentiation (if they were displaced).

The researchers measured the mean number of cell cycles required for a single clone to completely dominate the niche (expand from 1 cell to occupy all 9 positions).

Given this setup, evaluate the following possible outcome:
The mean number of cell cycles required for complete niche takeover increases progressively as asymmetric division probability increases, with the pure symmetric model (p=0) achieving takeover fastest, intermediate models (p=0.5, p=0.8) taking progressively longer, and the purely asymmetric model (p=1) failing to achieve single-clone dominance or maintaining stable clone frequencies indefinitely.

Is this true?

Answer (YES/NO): YES